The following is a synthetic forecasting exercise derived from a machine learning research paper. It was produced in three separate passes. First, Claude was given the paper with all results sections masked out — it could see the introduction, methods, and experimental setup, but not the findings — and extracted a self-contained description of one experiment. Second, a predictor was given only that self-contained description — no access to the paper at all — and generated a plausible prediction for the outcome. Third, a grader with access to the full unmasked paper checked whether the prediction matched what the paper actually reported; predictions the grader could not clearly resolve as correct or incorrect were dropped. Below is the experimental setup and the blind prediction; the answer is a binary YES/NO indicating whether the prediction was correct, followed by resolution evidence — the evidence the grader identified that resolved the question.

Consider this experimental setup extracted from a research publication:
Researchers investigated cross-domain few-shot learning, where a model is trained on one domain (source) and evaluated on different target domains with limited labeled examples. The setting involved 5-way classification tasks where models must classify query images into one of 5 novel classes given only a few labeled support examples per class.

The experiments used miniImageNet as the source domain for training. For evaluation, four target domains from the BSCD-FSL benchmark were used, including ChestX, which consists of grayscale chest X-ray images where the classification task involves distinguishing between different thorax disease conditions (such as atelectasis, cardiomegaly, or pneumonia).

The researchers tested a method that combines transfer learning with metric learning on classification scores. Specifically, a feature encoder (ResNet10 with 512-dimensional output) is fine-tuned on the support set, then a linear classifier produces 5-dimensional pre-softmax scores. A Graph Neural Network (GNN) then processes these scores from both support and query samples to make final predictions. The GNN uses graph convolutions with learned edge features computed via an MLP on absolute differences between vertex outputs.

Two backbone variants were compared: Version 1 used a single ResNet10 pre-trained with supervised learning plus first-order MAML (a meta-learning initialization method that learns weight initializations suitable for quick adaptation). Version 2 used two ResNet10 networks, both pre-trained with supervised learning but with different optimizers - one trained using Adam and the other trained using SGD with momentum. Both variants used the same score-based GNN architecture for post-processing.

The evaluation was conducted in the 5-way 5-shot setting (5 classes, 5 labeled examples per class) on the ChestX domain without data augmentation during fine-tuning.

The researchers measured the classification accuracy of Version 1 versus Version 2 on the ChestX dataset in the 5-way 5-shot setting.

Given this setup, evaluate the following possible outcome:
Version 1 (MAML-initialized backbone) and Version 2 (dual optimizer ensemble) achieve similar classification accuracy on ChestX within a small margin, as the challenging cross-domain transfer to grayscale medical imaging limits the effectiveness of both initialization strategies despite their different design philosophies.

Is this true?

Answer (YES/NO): NO